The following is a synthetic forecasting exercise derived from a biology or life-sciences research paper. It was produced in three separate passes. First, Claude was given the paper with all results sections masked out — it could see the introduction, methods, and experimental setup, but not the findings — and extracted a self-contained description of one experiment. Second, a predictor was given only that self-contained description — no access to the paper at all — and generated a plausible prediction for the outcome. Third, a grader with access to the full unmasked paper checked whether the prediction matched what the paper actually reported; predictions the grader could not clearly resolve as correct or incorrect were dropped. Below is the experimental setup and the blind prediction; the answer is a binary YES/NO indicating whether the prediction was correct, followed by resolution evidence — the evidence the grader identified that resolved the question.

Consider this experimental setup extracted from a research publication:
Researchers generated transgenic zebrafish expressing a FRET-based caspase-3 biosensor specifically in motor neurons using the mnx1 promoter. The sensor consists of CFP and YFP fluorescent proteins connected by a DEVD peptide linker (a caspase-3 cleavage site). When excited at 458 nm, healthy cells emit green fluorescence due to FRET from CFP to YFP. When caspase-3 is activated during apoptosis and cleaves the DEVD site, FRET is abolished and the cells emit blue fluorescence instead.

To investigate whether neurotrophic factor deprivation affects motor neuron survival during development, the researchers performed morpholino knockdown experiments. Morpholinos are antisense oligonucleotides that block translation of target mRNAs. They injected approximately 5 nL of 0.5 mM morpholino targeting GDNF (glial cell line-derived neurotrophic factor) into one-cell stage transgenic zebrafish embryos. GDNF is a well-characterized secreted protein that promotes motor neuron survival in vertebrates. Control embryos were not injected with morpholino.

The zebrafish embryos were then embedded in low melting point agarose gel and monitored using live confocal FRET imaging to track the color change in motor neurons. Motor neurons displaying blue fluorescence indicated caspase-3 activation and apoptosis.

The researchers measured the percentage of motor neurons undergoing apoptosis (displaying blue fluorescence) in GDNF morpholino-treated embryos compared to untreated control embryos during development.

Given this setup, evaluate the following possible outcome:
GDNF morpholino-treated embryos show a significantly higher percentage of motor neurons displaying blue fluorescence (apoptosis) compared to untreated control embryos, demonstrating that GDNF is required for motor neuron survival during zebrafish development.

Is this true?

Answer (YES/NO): NO